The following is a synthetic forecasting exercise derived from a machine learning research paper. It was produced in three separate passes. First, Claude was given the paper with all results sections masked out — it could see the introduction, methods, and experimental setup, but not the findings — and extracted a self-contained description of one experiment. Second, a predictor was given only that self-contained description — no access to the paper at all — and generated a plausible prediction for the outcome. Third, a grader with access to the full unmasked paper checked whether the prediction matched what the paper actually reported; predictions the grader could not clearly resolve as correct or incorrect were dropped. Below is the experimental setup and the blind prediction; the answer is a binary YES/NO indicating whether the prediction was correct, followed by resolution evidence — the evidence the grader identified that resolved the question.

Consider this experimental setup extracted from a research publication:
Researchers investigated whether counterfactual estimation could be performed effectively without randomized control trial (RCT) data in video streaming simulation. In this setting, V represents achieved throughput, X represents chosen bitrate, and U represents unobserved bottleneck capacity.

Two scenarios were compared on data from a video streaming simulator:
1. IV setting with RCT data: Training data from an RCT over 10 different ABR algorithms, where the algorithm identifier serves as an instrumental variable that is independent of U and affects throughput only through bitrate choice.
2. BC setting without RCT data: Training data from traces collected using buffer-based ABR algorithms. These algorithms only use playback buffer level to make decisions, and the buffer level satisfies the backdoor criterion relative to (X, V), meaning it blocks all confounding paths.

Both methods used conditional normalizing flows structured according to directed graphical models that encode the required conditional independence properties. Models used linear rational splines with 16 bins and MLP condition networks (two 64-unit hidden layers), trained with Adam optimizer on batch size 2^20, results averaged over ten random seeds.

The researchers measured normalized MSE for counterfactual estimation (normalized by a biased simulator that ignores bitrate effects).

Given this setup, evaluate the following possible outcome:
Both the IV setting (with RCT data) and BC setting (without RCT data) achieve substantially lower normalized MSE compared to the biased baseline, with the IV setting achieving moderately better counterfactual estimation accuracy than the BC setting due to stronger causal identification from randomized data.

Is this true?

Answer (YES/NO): NO